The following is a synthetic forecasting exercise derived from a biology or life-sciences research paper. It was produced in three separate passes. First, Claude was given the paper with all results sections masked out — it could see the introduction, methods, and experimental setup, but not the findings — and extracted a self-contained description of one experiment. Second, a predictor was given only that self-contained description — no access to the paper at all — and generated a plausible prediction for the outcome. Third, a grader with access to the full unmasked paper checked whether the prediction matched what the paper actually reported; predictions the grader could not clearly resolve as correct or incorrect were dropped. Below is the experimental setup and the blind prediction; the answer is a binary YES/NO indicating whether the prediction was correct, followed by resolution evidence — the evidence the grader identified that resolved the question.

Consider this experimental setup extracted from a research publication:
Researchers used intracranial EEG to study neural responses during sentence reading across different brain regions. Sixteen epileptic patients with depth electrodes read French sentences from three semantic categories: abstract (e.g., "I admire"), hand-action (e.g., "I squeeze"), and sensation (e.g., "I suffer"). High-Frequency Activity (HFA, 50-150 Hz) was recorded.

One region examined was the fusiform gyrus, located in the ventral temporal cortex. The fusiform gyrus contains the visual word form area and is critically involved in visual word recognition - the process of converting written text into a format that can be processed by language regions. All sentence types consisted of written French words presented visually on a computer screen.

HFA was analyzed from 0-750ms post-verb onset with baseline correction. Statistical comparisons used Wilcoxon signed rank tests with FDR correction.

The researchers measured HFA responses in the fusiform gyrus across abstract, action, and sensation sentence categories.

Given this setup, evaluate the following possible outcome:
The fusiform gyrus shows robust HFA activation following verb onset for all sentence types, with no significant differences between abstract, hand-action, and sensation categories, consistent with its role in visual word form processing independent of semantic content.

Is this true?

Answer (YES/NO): YES